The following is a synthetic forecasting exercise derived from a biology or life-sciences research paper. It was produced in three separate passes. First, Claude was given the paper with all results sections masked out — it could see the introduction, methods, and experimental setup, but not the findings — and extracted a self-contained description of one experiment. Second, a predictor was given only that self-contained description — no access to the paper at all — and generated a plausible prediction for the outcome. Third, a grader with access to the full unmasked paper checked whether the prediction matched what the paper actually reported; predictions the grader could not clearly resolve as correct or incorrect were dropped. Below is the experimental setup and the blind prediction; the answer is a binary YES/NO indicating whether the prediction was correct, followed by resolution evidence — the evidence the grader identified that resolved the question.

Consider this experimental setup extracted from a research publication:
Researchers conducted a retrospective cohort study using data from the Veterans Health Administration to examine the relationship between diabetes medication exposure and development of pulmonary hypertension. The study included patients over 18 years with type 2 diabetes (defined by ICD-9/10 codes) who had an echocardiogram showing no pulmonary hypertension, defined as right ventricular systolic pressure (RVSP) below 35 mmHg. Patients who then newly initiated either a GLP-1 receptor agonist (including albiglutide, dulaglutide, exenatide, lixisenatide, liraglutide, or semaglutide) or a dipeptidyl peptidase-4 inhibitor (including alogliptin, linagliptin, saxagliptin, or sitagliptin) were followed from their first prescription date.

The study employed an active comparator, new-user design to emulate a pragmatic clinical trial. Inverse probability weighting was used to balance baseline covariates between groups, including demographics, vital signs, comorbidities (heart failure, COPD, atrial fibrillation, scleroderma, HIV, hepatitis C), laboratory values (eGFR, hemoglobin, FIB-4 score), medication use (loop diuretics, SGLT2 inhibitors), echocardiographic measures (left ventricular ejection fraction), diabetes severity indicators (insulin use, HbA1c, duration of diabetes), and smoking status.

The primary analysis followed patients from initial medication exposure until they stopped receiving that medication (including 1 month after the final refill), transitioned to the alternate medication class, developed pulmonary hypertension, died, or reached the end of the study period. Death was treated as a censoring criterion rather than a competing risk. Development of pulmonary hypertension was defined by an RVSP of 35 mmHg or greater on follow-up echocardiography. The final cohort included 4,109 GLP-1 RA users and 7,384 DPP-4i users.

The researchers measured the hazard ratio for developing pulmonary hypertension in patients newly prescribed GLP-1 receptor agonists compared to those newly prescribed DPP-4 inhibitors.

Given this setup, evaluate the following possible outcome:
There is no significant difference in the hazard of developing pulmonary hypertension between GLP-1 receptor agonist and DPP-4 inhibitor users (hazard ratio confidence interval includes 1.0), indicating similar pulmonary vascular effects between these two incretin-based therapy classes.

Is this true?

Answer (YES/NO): NO